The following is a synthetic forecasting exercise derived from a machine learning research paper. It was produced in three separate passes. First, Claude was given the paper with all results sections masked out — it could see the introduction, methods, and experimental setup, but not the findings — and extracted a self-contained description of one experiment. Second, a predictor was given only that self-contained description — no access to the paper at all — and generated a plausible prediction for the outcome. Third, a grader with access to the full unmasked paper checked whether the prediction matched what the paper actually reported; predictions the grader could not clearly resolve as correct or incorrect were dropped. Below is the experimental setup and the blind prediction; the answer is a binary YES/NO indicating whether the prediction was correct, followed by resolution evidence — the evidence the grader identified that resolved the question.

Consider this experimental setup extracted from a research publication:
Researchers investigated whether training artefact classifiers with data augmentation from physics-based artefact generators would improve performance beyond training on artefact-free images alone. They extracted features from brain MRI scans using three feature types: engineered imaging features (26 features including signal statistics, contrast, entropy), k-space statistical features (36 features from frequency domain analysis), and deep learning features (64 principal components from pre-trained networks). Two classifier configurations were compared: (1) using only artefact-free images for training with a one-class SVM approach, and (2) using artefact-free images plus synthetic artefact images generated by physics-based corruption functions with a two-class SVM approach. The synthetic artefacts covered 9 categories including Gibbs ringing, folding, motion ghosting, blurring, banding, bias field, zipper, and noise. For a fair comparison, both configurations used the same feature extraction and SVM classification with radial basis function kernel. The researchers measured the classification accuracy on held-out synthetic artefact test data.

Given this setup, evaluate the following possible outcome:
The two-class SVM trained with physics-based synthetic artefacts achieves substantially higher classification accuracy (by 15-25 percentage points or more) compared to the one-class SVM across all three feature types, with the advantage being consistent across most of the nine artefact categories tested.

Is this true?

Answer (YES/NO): NO